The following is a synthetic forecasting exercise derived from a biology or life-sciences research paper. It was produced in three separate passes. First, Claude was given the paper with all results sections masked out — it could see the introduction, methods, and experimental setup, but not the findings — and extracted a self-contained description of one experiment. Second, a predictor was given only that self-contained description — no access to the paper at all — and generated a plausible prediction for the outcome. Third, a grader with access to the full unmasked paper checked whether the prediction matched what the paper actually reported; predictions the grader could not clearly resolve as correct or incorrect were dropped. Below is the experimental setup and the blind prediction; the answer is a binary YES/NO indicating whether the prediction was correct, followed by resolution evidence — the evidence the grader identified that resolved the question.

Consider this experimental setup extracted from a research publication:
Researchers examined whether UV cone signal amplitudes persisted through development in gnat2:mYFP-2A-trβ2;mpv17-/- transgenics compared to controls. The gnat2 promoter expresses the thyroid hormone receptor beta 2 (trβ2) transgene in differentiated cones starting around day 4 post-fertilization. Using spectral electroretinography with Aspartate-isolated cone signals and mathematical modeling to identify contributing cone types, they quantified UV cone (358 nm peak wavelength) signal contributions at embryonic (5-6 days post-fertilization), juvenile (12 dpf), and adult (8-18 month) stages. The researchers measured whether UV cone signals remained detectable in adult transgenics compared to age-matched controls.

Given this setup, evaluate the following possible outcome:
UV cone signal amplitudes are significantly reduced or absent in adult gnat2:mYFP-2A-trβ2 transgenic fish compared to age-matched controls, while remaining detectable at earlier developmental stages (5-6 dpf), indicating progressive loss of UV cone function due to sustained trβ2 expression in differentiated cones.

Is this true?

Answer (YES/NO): YES